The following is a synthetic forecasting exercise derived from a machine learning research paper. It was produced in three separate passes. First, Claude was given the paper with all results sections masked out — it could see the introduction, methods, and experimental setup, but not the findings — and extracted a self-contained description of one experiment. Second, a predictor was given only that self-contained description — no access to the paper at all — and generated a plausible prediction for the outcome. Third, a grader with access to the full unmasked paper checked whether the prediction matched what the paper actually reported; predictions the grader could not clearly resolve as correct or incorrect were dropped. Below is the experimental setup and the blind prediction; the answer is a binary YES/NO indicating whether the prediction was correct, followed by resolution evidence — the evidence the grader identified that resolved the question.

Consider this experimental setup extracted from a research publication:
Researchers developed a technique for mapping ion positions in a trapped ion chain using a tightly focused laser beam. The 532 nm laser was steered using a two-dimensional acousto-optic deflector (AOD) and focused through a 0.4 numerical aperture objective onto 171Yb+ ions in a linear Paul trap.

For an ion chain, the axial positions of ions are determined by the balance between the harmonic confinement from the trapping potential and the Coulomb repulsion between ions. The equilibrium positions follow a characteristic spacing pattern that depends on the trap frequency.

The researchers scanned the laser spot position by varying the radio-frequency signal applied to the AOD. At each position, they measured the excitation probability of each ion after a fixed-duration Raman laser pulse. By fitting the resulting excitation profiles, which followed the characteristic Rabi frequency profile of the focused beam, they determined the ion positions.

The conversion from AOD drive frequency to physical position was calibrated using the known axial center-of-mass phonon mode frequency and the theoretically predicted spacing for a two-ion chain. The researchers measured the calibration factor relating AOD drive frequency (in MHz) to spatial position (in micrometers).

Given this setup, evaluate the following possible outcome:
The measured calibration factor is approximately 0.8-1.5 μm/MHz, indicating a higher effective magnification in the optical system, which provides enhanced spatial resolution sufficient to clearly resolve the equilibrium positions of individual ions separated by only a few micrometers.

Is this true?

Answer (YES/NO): NO